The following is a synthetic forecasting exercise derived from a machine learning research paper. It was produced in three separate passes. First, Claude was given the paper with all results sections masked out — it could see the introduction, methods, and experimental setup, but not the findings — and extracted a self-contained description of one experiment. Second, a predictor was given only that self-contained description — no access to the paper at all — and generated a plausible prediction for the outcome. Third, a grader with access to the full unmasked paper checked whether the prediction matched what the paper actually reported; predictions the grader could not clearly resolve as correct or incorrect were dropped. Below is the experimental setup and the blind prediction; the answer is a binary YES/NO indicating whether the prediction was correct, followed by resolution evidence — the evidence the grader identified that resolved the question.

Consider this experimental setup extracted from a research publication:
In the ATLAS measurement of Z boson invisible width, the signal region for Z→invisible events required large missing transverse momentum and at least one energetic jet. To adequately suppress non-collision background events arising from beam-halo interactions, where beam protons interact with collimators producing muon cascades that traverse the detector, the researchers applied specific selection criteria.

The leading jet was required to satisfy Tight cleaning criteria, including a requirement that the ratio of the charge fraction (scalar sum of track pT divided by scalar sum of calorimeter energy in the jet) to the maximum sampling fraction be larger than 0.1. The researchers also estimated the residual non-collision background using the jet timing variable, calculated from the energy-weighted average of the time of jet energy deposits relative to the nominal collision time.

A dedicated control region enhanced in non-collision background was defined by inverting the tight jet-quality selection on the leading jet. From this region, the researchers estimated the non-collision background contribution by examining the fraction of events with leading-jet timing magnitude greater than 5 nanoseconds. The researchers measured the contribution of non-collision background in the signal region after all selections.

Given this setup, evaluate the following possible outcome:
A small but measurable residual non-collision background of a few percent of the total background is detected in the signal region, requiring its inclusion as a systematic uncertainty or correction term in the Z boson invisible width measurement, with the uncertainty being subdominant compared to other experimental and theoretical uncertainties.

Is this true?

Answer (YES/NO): NO